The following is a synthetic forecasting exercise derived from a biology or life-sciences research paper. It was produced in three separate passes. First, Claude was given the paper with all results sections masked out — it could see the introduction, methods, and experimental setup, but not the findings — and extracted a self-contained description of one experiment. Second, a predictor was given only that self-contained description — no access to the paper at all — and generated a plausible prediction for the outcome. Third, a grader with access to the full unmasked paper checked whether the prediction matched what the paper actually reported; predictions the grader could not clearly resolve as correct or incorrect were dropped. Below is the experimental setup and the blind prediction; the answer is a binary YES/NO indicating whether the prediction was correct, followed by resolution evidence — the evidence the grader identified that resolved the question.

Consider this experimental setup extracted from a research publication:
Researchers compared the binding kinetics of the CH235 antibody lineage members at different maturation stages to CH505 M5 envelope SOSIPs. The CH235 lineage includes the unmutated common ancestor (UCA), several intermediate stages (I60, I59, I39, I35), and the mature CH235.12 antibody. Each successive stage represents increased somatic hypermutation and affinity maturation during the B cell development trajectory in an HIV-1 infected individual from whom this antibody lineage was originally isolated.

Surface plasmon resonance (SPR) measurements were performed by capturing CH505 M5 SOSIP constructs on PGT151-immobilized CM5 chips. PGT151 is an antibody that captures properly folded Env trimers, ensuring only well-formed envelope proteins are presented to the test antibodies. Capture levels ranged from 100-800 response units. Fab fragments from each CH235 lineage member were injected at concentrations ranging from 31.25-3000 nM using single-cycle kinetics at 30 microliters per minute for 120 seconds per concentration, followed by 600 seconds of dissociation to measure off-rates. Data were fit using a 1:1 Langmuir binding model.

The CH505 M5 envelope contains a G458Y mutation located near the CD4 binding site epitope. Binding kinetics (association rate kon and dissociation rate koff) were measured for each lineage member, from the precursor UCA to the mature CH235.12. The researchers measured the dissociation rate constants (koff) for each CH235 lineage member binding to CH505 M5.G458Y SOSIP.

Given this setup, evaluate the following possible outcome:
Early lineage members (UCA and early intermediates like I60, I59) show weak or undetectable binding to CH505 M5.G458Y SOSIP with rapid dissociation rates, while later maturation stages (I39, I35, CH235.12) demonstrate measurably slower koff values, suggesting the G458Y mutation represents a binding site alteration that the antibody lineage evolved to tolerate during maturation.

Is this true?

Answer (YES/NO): NO